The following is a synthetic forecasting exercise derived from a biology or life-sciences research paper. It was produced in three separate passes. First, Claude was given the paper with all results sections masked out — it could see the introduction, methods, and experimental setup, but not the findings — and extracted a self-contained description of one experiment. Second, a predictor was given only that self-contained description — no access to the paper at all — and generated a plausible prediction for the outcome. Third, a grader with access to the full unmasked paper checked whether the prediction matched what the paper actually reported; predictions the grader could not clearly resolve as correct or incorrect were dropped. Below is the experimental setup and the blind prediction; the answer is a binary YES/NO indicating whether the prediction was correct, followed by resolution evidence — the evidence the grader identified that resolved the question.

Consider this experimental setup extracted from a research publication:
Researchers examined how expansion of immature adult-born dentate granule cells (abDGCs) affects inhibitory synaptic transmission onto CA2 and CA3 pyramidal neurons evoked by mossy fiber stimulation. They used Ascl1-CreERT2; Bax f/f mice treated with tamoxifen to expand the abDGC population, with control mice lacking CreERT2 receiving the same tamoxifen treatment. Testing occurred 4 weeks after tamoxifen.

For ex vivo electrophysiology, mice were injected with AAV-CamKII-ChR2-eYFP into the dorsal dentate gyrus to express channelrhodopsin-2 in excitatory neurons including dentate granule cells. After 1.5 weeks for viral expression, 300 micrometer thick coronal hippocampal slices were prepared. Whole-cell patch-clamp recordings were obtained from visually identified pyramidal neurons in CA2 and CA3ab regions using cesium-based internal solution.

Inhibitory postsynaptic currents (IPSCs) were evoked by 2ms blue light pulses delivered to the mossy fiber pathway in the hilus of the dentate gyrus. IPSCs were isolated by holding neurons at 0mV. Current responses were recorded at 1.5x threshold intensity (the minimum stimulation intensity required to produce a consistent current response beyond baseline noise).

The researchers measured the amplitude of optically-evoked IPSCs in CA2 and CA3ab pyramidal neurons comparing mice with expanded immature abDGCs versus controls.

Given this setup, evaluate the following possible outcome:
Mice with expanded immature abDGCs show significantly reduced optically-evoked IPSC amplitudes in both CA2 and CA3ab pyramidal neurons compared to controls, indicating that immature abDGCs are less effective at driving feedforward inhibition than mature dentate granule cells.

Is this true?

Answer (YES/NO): NO